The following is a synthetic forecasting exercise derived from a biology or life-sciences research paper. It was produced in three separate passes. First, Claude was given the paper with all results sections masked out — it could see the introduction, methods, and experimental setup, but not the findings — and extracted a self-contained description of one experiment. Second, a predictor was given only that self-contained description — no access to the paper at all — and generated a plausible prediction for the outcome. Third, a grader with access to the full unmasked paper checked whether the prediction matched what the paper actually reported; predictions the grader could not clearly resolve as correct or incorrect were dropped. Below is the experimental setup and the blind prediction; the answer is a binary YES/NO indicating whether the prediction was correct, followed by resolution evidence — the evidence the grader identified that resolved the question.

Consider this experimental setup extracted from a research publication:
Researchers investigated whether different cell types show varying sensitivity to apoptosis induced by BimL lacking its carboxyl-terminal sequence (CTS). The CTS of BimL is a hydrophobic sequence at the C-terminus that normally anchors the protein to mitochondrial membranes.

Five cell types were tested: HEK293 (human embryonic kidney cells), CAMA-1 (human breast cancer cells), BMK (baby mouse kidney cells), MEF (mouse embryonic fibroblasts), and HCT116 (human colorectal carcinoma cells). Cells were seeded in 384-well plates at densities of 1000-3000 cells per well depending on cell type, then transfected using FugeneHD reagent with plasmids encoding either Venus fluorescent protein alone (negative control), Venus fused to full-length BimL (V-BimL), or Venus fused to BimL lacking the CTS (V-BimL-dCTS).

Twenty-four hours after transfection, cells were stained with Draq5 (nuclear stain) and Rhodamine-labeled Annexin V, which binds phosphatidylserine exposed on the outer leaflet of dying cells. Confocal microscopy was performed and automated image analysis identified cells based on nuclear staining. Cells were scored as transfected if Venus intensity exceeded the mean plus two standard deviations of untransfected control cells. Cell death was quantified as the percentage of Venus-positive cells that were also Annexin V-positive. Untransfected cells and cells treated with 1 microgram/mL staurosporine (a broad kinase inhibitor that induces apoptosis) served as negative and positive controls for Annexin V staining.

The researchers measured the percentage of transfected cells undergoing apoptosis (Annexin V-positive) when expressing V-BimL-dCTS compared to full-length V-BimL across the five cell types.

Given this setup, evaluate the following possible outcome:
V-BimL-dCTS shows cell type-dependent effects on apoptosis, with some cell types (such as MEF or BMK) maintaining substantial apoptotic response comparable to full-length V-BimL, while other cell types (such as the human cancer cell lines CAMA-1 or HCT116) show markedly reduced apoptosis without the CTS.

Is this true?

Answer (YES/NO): NO